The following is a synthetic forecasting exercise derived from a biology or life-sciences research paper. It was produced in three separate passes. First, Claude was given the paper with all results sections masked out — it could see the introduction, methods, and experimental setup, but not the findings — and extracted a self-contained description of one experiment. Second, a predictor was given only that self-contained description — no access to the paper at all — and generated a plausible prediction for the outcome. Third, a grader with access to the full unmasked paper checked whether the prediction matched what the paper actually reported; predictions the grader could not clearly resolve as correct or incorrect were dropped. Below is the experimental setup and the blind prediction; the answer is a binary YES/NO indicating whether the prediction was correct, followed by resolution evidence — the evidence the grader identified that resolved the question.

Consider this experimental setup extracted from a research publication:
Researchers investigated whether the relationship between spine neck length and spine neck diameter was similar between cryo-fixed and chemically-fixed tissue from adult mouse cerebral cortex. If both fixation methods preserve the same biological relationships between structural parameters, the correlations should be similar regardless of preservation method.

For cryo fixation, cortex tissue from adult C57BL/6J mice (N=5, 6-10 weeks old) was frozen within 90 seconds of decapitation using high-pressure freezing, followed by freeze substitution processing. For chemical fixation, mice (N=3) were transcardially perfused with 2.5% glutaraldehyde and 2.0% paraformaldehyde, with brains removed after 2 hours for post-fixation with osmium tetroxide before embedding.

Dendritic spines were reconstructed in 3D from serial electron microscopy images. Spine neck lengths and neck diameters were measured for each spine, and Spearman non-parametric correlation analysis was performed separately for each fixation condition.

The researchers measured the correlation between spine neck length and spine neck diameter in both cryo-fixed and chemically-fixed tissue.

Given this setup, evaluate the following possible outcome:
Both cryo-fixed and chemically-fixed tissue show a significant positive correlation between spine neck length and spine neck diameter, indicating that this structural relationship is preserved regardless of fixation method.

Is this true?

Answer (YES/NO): NO